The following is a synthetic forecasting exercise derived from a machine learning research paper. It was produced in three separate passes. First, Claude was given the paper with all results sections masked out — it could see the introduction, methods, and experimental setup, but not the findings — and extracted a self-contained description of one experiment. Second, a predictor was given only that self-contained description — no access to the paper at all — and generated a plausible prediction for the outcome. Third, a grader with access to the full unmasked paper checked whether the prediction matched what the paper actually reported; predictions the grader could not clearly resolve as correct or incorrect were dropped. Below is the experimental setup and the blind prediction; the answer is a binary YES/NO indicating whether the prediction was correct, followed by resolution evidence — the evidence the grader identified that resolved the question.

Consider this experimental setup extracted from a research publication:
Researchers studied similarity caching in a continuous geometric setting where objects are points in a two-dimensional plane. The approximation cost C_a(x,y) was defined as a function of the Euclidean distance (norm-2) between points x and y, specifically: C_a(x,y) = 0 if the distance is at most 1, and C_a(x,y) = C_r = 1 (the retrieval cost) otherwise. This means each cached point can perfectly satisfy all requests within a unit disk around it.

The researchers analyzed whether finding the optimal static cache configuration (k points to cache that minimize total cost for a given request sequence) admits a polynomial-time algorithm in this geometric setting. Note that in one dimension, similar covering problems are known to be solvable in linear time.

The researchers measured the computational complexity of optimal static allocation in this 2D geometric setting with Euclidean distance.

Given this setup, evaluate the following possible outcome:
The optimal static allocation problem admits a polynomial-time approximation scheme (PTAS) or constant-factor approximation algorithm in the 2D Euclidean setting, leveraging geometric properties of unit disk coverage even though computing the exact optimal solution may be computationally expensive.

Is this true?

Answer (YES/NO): NO